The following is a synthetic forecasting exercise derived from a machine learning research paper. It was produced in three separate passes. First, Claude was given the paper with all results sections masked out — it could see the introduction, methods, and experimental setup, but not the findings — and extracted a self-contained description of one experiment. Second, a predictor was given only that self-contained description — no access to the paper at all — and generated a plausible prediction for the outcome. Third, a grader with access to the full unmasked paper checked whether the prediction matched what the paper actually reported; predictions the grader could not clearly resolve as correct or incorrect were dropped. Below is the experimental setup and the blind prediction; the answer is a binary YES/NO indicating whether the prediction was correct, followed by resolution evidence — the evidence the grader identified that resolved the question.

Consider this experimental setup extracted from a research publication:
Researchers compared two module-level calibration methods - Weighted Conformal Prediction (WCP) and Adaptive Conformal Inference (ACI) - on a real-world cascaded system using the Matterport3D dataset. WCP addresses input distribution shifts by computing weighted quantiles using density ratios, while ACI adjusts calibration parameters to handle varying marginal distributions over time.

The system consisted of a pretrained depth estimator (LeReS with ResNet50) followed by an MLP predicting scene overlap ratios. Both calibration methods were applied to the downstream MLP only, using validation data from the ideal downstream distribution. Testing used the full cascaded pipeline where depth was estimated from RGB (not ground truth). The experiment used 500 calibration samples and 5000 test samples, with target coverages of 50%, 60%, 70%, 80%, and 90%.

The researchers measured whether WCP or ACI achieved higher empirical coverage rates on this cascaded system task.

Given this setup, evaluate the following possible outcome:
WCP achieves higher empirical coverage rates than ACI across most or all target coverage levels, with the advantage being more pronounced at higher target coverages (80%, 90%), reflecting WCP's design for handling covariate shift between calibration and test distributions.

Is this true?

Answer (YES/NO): YES